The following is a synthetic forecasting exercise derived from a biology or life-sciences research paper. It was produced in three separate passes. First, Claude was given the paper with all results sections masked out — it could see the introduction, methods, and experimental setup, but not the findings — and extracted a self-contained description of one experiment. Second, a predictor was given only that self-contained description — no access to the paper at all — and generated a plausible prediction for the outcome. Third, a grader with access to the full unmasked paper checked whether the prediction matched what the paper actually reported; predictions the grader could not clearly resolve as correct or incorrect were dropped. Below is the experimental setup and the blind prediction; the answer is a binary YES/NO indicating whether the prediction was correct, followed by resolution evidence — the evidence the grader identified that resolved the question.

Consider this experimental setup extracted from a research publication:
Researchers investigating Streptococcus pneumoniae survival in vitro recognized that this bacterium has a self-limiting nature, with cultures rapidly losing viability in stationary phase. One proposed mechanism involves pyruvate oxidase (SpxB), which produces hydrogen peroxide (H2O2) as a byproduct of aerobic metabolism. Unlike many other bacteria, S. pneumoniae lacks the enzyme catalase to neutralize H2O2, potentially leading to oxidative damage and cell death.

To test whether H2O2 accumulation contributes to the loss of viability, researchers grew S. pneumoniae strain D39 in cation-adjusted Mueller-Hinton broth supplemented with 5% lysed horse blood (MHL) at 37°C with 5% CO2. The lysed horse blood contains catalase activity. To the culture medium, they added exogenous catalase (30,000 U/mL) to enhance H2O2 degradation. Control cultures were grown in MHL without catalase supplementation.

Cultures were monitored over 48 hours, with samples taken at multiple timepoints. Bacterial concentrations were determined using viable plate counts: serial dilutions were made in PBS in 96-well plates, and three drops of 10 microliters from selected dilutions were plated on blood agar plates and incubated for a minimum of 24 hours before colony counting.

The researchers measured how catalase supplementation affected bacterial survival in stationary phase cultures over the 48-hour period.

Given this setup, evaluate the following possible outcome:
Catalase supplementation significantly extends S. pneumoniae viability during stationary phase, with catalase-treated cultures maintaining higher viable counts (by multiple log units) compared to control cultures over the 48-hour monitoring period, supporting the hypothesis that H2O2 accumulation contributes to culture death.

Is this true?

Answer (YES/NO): NO